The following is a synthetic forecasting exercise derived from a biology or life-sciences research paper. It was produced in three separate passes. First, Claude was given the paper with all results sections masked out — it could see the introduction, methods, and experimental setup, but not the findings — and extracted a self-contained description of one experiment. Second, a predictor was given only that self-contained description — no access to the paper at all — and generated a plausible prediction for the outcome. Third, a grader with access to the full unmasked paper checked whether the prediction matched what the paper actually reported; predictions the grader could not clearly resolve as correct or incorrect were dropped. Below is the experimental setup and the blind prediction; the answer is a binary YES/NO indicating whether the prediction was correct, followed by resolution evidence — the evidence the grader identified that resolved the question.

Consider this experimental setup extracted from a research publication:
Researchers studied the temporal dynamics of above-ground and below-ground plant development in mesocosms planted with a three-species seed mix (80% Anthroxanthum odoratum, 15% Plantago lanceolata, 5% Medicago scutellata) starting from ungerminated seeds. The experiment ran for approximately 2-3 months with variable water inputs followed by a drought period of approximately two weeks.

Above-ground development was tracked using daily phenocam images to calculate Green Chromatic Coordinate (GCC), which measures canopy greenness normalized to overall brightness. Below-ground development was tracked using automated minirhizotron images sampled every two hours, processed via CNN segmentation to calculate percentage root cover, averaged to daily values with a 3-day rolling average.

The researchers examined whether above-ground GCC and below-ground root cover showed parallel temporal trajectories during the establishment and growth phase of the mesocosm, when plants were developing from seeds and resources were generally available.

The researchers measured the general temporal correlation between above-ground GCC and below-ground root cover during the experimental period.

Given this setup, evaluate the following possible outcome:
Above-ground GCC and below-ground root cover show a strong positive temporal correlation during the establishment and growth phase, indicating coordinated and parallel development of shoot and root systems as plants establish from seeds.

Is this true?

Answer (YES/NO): YES